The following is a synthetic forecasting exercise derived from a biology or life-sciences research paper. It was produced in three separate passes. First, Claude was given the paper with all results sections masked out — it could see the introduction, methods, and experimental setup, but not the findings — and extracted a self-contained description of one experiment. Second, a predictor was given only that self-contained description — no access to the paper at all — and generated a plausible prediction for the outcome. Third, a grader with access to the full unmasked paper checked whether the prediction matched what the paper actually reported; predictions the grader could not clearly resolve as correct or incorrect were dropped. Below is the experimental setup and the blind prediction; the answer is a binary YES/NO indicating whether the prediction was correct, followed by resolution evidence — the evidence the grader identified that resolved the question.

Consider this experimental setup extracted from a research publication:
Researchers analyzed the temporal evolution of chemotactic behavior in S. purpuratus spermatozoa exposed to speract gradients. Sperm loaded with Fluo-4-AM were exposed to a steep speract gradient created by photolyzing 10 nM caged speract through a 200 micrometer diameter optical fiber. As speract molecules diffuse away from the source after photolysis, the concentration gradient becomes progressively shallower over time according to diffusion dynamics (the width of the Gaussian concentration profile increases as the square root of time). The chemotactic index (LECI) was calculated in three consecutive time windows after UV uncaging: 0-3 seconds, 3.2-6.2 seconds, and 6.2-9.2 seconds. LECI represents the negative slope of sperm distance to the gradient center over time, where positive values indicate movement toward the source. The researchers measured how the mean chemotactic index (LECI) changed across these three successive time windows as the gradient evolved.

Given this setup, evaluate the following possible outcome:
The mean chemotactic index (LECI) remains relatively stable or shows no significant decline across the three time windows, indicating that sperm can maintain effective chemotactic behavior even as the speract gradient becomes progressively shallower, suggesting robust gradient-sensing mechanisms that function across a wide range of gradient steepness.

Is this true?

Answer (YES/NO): NO